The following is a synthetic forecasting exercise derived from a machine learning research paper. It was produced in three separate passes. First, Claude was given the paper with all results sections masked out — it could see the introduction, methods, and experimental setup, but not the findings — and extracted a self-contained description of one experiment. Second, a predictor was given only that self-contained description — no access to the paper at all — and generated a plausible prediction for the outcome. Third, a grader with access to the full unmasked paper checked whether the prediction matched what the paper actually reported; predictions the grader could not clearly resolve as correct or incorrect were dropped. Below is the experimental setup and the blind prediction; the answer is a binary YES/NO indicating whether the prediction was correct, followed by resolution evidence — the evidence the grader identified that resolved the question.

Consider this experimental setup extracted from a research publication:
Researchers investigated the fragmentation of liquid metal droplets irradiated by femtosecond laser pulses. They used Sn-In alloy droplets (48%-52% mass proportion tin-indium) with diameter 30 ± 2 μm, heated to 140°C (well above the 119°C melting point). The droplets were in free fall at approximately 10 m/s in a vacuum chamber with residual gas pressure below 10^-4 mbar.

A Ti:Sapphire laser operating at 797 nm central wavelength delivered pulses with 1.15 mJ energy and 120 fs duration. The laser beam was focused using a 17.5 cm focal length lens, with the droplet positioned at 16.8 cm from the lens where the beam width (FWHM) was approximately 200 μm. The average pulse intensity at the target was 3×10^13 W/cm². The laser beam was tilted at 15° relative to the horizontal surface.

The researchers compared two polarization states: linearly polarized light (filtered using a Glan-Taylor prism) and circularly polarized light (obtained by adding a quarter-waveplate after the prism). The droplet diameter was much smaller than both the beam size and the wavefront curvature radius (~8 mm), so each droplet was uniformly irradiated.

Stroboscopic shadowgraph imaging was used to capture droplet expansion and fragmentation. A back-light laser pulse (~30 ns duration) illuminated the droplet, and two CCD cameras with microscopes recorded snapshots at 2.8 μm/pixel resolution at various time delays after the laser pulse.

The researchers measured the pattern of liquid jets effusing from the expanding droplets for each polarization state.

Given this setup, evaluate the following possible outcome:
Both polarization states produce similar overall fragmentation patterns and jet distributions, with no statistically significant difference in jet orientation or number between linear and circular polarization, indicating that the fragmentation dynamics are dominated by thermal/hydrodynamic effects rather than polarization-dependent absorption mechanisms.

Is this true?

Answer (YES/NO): NO